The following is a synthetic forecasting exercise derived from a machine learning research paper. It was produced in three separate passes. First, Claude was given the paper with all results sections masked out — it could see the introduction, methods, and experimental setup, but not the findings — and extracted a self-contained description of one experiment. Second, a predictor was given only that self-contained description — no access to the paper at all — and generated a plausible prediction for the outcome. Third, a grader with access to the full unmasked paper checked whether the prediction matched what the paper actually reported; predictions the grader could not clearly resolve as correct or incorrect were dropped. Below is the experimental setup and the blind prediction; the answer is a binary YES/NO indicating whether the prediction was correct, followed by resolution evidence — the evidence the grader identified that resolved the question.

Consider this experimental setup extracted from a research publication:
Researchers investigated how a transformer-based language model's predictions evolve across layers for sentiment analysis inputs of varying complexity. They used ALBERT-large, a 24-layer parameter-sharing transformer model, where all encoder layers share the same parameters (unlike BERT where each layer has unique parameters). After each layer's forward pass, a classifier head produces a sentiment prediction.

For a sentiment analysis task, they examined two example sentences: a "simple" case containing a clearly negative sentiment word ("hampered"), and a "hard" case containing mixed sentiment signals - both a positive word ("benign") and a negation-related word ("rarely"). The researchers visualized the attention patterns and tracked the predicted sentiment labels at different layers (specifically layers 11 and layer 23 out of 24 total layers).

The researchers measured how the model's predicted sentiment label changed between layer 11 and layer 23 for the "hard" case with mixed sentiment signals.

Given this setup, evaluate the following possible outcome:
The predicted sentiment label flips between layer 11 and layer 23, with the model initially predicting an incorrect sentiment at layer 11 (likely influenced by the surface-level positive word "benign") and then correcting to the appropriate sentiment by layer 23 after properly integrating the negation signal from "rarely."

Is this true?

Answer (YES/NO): NO